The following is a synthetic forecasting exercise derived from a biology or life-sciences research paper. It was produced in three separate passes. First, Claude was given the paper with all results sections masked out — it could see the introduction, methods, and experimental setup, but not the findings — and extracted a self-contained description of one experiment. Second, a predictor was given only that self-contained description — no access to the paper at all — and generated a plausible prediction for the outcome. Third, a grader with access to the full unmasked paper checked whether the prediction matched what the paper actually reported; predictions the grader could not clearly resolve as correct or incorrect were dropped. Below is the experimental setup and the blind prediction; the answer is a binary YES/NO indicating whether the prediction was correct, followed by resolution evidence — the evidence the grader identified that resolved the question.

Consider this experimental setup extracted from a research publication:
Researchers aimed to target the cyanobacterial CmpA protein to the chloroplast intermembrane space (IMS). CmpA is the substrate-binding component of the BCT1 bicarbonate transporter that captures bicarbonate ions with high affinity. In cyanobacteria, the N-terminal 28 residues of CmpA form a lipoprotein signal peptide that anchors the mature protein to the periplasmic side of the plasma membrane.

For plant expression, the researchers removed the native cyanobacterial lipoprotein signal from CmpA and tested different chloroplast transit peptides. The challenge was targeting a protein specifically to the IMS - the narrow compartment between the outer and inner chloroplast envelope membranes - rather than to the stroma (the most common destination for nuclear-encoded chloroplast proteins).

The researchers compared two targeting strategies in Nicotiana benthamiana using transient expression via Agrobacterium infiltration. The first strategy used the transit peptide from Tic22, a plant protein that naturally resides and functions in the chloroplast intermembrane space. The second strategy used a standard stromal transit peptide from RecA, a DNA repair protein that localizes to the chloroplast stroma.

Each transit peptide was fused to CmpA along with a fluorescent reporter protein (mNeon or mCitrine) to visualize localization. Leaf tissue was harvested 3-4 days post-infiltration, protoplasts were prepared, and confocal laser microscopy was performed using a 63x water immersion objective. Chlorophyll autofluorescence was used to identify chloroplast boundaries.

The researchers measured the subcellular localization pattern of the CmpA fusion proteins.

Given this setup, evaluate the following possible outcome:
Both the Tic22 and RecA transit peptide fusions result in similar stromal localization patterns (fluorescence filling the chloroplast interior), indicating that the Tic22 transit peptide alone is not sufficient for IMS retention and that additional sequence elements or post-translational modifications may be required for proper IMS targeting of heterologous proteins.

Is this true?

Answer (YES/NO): NO